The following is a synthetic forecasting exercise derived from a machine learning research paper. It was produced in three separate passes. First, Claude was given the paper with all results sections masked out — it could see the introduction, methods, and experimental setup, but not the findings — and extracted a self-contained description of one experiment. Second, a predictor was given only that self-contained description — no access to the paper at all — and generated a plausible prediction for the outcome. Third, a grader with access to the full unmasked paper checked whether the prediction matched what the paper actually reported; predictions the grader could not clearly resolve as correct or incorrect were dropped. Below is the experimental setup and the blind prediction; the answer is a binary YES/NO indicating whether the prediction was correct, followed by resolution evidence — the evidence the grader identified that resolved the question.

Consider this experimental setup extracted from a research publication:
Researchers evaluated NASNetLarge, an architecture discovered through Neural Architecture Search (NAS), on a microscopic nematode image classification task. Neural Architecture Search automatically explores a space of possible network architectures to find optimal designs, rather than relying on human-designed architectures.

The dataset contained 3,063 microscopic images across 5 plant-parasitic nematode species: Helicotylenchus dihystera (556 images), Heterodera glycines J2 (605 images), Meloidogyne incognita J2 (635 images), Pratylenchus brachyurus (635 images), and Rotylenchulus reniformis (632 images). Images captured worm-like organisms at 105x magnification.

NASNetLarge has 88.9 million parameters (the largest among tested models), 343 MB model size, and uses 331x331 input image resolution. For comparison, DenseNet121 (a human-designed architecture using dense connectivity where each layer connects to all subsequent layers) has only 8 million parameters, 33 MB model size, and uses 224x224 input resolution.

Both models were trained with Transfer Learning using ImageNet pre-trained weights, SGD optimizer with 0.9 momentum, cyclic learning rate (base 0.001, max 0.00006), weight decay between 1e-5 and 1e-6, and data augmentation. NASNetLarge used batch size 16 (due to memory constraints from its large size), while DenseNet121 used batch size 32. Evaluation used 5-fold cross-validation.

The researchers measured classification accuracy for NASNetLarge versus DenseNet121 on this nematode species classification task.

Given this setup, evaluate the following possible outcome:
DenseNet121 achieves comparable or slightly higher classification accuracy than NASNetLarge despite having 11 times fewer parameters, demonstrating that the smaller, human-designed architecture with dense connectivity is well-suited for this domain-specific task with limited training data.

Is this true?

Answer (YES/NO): YES